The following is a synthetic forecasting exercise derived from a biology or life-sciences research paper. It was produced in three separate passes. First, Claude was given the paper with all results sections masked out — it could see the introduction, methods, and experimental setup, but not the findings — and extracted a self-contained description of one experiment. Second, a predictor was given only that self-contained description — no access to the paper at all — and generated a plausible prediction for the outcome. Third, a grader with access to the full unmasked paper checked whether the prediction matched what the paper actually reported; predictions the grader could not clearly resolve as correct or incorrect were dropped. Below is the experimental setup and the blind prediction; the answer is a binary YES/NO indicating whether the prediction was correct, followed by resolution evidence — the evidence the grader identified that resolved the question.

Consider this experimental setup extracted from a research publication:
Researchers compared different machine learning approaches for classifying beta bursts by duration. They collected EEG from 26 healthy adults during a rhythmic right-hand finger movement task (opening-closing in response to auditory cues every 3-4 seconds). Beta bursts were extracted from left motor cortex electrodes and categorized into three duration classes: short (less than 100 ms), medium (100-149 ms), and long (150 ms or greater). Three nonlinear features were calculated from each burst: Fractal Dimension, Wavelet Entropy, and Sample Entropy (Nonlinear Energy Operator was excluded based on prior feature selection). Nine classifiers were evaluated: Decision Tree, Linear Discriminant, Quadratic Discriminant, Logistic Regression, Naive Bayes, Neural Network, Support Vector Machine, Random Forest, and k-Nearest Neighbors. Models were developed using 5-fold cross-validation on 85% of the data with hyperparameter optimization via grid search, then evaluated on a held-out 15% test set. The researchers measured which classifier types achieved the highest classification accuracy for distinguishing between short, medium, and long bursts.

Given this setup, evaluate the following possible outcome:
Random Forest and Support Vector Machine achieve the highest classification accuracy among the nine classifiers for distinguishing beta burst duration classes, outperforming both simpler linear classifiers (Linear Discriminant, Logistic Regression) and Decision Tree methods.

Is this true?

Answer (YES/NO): NO